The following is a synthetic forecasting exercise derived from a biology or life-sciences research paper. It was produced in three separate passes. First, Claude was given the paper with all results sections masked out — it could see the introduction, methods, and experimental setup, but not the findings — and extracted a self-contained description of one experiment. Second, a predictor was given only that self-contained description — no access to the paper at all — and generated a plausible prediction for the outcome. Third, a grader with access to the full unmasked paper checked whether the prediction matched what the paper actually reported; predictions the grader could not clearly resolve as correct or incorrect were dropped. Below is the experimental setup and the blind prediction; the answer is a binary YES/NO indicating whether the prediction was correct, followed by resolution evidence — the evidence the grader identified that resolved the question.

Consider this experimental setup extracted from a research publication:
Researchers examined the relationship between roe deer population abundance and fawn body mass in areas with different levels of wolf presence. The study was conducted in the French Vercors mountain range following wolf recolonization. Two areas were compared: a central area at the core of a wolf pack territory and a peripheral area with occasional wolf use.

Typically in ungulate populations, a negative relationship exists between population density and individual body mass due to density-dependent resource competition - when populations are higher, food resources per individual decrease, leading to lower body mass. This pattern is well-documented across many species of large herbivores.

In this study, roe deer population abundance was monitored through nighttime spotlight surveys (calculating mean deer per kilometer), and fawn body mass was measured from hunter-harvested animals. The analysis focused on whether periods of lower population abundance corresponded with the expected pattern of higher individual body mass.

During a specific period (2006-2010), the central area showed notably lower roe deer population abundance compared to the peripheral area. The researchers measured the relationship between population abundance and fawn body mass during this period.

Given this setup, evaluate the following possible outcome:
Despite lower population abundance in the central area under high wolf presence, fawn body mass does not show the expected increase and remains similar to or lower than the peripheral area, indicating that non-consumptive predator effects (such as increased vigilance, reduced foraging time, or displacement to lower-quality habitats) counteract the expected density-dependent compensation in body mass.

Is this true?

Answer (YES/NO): YES